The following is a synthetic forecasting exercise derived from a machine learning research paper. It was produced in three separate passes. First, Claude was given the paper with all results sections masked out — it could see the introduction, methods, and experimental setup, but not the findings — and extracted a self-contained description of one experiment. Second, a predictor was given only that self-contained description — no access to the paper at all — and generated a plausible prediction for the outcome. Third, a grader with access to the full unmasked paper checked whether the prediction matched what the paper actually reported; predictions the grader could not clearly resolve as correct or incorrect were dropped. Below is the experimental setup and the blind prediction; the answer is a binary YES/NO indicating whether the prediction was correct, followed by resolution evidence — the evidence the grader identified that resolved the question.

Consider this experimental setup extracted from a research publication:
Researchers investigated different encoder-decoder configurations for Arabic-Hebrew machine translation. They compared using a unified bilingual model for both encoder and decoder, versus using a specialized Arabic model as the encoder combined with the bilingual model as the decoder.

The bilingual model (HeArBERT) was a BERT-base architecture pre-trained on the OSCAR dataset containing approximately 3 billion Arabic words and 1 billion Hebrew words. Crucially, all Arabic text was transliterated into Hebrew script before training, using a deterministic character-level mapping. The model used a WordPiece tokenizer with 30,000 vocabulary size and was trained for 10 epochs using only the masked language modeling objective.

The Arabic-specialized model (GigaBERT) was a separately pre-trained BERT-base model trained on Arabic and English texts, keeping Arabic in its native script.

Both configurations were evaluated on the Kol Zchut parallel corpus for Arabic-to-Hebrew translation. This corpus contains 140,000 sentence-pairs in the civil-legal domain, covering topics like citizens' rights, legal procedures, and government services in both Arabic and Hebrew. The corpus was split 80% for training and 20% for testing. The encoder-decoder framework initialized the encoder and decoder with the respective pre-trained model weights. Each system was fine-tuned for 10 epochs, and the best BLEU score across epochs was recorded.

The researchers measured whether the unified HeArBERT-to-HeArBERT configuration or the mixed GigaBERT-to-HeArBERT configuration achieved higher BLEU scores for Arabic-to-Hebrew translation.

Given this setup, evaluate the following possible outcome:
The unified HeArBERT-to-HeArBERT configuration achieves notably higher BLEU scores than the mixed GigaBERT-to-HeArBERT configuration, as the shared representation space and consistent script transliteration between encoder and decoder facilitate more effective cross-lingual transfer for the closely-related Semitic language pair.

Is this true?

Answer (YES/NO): NO